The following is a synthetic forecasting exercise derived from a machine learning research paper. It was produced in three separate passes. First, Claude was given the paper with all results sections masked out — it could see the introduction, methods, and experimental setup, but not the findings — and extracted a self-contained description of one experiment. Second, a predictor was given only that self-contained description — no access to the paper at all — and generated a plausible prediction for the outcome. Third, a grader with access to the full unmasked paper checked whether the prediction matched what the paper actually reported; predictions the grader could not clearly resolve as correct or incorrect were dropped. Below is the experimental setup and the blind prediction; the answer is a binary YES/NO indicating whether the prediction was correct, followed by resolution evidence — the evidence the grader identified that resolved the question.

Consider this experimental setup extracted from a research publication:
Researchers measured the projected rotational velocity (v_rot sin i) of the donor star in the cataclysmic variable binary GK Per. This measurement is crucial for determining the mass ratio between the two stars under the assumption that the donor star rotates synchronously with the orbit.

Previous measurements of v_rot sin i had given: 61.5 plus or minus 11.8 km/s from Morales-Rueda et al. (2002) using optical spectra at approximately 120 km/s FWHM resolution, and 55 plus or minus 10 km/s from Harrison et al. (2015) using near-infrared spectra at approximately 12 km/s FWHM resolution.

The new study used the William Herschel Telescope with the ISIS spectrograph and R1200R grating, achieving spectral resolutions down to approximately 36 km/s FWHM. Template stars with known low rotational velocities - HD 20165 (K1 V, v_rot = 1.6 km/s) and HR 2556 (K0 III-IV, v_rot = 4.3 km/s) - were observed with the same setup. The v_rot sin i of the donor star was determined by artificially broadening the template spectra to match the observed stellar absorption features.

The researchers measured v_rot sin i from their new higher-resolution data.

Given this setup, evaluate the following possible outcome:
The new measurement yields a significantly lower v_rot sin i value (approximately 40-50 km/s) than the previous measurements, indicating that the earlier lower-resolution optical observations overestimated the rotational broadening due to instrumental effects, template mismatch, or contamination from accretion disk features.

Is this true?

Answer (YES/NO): NO